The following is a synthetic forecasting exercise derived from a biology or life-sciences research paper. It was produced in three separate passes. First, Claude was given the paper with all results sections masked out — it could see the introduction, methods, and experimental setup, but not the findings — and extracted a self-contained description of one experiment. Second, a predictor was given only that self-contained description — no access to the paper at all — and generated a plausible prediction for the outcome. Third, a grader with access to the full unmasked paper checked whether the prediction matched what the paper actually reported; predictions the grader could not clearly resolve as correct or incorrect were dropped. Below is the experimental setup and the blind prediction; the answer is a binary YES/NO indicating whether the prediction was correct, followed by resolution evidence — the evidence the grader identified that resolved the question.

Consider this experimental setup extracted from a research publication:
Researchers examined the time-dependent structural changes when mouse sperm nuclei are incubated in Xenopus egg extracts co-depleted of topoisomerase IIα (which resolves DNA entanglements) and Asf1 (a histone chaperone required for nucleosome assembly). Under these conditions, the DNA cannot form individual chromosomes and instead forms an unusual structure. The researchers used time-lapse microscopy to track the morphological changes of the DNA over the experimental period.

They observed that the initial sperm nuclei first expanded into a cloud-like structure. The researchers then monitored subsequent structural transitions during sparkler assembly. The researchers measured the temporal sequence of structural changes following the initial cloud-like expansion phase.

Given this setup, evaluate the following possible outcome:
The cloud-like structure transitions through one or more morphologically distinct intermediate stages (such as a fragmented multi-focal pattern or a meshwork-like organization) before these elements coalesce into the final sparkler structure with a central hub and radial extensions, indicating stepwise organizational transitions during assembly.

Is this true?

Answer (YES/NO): NO